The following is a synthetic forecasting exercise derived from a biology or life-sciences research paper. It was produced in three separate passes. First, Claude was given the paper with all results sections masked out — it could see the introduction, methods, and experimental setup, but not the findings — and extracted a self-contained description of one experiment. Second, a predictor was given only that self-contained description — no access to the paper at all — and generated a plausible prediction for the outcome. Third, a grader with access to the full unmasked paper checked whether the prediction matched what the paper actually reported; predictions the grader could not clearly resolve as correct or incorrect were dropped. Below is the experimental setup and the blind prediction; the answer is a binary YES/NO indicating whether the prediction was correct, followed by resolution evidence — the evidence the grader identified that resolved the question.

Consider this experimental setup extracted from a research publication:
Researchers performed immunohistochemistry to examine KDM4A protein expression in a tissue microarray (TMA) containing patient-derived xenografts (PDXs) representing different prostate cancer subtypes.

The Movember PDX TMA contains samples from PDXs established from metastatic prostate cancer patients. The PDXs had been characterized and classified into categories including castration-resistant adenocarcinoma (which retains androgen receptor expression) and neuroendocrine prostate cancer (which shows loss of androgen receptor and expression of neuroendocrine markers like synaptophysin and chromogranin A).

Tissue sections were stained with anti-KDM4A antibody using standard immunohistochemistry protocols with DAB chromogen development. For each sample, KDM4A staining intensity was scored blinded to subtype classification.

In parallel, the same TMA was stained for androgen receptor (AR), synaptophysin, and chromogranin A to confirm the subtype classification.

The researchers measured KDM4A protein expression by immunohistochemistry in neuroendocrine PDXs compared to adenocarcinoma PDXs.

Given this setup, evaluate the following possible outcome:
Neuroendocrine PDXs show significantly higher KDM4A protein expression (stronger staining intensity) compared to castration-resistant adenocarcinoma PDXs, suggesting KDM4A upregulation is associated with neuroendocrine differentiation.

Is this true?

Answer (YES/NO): YES